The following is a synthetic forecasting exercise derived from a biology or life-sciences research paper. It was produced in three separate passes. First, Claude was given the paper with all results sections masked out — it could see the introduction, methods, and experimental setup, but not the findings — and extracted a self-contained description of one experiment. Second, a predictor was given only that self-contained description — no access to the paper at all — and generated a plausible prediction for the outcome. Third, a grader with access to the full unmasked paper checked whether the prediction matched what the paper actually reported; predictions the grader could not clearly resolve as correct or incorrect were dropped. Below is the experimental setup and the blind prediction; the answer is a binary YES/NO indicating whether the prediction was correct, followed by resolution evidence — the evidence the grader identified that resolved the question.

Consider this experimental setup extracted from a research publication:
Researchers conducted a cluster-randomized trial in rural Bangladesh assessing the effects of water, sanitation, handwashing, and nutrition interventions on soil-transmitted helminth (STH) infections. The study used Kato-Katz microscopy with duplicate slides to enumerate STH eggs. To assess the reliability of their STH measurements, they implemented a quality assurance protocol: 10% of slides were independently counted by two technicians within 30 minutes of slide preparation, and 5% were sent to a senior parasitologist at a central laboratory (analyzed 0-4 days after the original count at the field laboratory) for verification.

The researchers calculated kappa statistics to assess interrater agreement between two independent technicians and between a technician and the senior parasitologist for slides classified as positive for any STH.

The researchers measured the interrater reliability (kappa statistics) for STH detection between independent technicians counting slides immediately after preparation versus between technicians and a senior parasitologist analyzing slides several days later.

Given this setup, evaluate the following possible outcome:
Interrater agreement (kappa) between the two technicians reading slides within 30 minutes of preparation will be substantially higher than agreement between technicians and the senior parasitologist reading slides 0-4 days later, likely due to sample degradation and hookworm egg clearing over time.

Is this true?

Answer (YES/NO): YES